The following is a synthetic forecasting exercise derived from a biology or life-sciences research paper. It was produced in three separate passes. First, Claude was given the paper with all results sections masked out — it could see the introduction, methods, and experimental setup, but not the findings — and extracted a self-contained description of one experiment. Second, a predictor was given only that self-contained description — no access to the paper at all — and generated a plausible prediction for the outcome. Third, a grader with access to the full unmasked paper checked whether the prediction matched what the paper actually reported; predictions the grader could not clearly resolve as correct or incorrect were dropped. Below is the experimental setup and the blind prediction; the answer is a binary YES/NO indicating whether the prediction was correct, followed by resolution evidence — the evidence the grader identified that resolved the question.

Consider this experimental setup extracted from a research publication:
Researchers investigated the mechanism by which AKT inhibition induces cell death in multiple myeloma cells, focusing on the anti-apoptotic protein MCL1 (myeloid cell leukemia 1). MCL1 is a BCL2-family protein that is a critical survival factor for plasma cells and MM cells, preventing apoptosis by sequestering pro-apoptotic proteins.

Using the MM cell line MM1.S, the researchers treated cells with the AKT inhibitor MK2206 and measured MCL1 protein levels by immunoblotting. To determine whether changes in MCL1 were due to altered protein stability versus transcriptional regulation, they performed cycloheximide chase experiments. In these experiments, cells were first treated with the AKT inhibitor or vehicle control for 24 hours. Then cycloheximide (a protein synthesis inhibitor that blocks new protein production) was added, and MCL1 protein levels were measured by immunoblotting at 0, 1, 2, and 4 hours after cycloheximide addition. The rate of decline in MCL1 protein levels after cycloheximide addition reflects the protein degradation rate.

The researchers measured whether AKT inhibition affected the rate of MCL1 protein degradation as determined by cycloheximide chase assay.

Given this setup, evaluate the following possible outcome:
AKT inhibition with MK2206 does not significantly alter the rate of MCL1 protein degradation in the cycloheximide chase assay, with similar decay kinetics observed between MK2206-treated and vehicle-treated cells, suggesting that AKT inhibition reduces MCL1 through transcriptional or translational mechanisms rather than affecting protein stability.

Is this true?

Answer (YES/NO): NO